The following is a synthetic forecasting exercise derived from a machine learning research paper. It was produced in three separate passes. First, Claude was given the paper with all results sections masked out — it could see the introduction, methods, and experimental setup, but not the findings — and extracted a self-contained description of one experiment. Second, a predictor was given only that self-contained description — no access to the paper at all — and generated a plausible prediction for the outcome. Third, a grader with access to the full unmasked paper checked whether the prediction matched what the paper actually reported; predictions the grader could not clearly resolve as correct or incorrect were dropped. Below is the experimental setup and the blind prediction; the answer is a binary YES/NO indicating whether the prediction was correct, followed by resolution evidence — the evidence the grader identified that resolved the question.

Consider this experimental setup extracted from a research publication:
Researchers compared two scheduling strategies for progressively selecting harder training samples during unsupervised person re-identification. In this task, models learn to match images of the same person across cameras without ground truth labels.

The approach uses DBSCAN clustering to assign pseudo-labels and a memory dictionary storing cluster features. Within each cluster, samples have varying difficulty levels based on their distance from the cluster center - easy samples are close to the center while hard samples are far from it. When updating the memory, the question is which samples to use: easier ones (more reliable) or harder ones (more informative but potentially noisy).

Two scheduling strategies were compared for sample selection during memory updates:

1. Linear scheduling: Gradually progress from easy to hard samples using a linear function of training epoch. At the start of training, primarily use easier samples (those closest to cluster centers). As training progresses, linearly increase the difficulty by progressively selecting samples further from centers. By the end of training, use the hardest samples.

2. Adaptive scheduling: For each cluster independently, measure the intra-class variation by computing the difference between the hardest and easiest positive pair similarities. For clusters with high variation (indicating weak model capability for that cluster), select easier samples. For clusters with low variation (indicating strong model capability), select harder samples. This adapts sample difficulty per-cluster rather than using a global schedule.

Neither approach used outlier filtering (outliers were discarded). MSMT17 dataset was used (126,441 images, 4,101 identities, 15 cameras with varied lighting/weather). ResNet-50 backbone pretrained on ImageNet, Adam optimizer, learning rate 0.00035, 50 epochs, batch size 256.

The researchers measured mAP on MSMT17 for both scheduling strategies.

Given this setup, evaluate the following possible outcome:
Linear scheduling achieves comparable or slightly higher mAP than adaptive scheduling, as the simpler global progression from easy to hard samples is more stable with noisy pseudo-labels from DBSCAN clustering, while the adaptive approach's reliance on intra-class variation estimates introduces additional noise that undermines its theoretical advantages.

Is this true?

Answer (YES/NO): YES